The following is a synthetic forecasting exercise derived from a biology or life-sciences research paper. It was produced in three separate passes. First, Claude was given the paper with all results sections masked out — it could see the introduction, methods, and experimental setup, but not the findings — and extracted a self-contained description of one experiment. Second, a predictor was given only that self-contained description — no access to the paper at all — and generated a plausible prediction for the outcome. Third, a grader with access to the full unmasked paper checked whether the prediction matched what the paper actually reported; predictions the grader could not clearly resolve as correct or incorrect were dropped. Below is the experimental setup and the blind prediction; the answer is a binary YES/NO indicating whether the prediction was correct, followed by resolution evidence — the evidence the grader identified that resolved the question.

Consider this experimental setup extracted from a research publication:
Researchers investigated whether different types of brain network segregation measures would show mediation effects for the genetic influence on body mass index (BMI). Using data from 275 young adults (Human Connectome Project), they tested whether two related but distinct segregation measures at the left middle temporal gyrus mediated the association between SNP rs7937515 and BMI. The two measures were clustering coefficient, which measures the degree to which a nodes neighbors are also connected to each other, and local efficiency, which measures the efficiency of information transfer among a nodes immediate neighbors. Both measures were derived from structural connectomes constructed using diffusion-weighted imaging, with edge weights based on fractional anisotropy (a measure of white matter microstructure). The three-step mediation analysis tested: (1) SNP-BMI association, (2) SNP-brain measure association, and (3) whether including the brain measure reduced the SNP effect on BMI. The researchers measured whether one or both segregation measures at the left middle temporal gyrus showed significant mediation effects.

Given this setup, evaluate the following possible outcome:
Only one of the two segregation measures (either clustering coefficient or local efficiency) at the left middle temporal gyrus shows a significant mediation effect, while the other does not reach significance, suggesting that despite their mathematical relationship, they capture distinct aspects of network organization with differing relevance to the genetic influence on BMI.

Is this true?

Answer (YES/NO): NO